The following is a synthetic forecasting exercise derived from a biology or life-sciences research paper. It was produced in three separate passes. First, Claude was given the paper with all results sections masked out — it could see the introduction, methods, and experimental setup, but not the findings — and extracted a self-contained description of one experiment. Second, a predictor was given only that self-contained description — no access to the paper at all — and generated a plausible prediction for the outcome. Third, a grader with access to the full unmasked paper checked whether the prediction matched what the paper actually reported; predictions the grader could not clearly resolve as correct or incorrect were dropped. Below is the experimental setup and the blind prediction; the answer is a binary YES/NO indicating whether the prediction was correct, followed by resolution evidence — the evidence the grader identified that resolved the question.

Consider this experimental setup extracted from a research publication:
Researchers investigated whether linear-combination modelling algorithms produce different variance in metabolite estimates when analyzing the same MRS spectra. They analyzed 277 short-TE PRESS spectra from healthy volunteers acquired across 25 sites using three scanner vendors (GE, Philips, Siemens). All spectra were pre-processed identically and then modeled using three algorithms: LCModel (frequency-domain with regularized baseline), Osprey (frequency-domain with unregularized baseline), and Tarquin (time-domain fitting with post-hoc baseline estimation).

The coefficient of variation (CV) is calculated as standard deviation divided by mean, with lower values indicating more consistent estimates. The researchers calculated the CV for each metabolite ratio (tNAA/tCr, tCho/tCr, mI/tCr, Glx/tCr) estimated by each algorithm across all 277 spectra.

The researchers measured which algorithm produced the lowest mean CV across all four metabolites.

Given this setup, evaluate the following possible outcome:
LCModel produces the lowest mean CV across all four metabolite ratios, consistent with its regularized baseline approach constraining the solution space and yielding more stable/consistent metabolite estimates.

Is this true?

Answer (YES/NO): NO